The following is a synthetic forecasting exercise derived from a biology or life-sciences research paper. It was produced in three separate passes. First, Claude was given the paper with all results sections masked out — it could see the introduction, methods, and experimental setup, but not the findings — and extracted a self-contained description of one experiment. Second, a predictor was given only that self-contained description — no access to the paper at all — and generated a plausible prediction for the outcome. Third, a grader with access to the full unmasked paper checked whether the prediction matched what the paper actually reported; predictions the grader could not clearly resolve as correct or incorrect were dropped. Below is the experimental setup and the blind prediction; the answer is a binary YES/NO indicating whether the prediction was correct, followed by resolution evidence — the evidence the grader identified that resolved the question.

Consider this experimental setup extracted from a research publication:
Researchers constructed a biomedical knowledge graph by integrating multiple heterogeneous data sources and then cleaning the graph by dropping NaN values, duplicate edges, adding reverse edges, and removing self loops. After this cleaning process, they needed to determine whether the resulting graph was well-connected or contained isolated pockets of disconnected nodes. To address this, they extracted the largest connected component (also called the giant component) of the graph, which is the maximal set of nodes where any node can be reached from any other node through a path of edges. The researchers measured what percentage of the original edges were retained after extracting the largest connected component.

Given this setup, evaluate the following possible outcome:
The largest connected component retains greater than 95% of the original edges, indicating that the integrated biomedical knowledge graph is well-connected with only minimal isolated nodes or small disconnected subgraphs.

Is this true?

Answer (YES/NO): YES